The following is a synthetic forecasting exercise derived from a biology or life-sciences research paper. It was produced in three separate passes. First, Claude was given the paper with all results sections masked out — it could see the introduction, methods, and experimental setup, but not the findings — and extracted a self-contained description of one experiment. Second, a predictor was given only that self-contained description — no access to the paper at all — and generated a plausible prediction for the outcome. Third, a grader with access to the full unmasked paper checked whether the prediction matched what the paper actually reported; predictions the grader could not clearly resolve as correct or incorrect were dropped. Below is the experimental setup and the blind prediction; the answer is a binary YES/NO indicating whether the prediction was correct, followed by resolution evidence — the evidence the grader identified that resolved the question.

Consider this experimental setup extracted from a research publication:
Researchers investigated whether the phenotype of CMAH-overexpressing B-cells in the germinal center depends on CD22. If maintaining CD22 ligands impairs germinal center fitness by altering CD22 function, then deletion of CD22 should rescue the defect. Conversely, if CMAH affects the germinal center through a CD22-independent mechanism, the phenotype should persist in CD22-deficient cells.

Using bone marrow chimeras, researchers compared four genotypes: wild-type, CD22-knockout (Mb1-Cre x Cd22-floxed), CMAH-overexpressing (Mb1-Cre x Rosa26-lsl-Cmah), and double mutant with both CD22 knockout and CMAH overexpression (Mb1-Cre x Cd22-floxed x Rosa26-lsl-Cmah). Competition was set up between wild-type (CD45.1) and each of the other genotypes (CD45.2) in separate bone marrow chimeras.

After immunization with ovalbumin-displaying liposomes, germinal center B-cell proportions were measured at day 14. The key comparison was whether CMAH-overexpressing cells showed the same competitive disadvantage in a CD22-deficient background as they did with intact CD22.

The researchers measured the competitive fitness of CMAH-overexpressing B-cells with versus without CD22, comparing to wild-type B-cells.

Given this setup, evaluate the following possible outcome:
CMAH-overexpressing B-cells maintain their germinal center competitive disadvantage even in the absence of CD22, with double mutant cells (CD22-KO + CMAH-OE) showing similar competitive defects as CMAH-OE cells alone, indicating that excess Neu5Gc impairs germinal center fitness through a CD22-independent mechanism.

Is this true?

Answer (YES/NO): NO